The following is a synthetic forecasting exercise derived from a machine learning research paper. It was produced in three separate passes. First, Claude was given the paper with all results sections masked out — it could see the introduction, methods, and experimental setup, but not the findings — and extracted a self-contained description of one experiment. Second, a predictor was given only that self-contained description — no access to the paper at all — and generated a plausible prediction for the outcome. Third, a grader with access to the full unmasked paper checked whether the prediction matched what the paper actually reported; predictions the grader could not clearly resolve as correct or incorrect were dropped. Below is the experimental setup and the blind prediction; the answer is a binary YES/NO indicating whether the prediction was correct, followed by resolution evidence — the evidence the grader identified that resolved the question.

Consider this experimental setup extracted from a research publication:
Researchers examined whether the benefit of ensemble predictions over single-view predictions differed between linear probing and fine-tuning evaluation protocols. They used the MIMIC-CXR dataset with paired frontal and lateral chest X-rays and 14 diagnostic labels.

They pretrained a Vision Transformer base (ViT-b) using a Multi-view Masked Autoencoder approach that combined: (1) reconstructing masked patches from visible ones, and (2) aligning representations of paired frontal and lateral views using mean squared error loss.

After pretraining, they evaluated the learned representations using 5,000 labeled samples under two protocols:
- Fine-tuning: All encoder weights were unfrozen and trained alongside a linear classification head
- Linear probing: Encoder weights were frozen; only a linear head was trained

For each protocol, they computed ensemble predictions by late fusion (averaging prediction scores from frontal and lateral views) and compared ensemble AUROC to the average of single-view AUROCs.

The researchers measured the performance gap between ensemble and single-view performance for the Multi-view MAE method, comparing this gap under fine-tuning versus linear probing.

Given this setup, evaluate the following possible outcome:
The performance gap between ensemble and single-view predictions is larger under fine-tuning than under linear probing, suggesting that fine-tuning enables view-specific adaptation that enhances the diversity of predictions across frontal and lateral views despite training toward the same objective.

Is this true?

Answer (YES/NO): NO